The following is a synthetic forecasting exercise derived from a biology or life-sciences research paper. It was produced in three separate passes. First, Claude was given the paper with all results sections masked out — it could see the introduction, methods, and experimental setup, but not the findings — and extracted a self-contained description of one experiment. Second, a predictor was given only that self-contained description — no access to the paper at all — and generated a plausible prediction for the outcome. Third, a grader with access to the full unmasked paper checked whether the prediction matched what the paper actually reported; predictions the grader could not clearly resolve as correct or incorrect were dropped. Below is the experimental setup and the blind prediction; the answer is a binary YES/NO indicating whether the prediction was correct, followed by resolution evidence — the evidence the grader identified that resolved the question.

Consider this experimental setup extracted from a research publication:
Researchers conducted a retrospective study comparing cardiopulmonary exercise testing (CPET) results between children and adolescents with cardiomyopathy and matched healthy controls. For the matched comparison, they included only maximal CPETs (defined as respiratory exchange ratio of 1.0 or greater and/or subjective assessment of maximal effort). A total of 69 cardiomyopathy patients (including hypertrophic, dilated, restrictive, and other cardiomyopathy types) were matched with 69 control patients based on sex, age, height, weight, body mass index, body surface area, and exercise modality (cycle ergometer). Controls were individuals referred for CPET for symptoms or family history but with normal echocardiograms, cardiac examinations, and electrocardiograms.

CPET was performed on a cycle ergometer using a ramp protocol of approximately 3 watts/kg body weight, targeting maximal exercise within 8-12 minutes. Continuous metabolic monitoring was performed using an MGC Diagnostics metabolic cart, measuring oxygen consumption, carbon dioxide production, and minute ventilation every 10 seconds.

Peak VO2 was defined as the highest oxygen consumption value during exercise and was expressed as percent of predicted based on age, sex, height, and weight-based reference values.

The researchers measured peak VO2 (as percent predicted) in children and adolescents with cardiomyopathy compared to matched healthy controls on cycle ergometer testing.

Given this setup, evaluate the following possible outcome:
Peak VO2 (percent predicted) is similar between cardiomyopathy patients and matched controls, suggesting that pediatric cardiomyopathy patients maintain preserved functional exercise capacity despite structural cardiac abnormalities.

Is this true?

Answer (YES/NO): NO